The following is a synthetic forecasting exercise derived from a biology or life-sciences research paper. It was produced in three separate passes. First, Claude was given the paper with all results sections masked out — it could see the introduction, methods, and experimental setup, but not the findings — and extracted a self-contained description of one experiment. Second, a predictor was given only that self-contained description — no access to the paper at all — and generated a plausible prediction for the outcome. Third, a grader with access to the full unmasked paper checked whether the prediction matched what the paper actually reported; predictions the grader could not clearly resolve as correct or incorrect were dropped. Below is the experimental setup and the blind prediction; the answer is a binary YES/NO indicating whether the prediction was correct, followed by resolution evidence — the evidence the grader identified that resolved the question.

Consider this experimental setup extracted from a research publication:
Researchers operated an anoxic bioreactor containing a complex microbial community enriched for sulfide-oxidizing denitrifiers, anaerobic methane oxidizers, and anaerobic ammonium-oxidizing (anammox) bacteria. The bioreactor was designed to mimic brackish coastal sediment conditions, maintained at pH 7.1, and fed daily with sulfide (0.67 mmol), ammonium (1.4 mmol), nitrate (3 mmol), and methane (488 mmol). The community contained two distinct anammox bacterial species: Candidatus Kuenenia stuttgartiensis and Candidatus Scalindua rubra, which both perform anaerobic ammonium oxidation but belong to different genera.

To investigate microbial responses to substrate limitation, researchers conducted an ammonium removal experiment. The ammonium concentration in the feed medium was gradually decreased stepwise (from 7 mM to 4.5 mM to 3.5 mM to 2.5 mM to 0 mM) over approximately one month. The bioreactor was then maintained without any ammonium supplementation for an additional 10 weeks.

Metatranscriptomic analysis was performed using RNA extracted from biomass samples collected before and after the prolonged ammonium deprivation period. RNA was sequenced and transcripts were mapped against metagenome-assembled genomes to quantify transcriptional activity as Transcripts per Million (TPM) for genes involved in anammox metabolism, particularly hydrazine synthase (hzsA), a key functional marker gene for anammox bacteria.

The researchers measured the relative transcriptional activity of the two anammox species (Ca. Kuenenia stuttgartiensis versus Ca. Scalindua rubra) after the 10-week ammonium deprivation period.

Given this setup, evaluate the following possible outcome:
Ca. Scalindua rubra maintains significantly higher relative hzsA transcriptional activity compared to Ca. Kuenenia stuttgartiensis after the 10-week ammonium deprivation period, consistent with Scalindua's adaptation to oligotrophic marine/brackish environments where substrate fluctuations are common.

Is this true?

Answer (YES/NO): NO